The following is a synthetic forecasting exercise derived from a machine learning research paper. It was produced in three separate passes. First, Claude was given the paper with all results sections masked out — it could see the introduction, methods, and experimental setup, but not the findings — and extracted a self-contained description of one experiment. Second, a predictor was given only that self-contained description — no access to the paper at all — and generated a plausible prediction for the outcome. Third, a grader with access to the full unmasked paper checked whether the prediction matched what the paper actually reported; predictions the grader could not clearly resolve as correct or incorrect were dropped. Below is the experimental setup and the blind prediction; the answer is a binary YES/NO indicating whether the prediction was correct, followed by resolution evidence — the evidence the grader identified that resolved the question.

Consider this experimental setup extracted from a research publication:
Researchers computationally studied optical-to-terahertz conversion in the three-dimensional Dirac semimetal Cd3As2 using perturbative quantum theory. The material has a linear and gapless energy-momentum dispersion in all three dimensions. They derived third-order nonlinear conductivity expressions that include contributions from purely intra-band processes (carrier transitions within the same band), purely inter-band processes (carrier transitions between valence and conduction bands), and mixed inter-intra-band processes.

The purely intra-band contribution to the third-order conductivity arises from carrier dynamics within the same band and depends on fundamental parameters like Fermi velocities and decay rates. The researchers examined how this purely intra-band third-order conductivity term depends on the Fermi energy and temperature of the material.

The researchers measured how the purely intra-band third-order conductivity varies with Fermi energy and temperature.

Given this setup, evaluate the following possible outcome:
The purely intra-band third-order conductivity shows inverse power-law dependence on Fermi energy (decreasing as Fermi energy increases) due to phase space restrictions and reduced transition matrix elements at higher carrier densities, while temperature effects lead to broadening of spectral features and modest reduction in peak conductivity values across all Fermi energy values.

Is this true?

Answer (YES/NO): NO